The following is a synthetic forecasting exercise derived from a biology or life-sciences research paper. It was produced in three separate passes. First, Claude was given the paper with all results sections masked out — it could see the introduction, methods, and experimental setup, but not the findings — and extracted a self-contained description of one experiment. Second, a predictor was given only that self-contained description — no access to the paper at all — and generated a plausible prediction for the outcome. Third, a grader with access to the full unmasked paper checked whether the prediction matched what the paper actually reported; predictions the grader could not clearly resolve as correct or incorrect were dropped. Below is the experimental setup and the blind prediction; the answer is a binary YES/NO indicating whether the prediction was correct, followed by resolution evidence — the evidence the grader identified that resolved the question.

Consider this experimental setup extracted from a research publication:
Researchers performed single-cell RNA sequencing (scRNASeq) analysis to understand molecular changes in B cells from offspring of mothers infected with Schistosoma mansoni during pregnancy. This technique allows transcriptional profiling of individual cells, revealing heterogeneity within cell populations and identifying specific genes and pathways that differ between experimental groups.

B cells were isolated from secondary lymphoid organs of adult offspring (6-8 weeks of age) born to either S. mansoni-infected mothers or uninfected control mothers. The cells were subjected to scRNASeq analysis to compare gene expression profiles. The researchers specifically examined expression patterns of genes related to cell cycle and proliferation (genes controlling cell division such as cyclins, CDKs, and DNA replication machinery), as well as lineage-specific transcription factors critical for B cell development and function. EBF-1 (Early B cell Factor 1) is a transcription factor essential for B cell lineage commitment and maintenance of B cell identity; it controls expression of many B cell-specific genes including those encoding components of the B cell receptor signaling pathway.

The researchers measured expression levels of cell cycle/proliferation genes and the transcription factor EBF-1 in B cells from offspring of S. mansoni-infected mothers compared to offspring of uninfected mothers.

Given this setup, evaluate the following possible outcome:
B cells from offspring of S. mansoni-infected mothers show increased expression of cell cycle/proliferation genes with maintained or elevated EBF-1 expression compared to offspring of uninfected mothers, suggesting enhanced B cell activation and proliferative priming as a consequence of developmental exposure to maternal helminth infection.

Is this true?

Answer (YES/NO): NO